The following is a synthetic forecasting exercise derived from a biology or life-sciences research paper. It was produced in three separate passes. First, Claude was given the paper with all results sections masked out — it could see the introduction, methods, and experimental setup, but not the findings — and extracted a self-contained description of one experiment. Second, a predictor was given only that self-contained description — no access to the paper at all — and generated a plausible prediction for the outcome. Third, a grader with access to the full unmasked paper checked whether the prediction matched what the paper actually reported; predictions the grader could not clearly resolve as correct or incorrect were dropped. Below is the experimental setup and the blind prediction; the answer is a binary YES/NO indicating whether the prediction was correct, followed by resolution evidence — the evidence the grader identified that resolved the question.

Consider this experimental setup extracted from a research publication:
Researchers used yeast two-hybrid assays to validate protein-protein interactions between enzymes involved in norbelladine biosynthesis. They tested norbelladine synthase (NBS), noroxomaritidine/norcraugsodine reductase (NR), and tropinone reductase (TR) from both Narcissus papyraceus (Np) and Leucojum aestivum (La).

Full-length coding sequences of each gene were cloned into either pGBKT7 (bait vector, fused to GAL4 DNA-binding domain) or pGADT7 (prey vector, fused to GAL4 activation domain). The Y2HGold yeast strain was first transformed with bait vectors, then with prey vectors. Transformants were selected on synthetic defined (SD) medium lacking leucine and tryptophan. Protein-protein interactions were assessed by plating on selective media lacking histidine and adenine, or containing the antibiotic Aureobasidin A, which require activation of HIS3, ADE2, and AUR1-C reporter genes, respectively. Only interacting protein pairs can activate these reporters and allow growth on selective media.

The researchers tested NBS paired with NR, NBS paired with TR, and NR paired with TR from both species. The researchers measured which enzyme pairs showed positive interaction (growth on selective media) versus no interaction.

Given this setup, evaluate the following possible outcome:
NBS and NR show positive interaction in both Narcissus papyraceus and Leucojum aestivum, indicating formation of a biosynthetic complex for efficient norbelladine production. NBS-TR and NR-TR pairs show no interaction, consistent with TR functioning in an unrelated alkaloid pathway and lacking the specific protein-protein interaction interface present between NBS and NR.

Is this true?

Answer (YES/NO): NO